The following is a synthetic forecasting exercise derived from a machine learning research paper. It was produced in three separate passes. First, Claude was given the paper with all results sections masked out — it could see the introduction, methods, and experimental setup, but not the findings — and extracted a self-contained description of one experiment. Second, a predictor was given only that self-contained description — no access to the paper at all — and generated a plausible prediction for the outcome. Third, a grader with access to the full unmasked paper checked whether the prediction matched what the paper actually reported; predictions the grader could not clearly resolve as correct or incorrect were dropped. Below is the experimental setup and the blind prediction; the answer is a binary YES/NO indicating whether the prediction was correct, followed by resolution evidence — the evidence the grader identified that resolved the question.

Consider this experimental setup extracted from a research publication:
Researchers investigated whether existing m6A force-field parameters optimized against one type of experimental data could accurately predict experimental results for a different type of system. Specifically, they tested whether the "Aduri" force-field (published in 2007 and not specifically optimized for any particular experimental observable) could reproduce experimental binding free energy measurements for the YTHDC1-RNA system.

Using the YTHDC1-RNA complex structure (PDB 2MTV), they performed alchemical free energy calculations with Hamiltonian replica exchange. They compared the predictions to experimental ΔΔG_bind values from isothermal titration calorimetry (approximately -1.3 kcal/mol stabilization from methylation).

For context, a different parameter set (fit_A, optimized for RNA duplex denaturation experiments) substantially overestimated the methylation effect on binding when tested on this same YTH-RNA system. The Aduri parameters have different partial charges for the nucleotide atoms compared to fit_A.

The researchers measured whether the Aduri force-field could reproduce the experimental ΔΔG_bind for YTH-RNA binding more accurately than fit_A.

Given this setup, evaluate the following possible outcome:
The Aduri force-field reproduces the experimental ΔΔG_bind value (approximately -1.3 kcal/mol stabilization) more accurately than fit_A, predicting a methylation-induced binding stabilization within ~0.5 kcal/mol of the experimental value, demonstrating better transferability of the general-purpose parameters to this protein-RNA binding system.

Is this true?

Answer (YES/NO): YES